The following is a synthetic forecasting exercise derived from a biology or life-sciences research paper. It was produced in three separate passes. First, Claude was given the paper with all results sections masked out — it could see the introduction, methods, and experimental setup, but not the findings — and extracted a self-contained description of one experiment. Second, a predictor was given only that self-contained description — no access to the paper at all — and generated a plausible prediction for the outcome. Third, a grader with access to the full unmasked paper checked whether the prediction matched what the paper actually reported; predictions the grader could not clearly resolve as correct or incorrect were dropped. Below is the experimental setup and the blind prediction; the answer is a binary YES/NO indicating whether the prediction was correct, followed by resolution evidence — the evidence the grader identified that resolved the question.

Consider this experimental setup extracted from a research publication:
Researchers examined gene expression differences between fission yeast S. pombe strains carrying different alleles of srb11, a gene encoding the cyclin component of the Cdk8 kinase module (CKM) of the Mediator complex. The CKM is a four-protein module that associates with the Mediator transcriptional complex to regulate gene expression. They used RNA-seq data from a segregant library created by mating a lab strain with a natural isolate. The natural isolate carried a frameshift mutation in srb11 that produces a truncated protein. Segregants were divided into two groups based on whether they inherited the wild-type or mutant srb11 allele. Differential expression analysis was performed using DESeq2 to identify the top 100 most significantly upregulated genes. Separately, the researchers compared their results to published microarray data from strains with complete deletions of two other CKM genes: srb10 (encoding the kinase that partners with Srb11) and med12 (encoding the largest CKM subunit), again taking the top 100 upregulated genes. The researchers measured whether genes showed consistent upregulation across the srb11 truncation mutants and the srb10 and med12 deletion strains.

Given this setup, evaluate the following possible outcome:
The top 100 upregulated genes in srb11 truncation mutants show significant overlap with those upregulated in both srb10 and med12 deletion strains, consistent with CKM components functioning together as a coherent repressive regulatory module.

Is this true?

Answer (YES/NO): YES